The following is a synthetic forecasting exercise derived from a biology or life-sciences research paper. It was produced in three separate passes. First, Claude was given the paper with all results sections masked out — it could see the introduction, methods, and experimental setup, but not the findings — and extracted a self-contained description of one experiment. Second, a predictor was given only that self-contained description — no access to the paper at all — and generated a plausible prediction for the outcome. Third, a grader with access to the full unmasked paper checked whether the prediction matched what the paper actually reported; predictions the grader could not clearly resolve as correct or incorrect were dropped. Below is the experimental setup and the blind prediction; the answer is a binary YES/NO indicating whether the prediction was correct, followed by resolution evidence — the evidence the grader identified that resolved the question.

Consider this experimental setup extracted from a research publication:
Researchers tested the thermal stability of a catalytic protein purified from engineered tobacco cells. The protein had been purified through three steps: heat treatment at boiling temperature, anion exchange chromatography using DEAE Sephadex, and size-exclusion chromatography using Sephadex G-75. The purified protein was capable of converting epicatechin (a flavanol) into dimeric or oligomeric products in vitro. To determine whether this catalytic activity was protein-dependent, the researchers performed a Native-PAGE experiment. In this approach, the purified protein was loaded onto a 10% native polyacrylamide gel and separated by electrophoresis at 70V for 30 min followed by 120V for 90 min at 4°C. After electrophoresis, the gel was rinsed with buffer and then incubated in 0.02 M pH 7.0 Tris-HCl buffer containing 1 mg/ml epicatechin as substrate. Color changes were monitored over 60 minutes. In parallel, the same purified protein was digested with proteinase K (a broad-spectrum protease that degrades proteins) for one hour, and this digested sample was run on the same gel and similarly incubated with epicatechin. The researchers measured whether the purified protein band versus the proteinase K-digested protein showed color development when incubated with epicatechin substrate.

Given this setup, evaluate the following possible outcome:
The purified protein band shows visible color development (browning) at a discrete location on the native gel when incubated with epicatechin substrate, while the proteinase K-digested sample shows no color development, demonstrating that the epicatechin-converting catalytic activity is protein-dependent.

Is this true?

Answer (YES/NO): YES